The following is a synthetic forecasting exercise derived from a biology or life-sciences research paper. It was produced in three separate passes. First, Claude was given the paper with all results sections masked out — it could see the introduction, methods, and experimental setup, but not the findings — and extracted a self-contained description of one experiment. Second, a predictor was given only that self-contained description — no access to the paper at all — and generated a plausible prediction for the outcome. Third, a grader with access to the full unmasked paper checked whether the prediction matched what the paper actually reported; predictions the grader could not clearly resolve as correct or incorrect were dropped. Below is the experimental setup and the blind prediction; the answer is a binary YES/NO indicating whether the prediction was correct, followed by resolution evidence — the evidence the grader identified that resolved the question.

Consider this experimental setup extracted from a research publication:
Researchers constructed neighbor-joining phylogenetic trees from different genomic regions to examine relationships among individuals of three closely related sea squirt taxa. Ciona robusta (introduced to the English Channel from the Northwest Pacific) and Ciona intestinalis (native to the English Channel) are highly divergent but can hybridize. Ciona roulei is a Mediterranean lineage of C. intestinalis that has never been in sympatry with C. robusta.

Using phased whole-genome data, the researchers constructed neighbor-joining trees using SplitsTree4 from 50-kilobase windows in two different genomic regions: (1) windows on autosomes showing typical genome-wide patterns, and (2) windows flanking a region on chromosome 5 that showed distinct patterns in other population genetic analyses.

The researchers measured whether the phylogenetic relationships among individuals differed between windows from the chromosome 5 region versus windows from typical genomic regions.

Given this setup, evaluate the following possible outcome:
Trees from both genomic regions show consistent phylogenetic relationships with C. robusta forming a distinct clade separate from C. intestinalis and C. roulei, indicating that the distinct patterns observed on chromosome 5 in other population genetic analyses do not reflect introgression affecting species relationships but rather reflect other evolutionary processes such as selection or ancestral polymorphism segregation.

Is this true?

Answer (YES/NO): NO